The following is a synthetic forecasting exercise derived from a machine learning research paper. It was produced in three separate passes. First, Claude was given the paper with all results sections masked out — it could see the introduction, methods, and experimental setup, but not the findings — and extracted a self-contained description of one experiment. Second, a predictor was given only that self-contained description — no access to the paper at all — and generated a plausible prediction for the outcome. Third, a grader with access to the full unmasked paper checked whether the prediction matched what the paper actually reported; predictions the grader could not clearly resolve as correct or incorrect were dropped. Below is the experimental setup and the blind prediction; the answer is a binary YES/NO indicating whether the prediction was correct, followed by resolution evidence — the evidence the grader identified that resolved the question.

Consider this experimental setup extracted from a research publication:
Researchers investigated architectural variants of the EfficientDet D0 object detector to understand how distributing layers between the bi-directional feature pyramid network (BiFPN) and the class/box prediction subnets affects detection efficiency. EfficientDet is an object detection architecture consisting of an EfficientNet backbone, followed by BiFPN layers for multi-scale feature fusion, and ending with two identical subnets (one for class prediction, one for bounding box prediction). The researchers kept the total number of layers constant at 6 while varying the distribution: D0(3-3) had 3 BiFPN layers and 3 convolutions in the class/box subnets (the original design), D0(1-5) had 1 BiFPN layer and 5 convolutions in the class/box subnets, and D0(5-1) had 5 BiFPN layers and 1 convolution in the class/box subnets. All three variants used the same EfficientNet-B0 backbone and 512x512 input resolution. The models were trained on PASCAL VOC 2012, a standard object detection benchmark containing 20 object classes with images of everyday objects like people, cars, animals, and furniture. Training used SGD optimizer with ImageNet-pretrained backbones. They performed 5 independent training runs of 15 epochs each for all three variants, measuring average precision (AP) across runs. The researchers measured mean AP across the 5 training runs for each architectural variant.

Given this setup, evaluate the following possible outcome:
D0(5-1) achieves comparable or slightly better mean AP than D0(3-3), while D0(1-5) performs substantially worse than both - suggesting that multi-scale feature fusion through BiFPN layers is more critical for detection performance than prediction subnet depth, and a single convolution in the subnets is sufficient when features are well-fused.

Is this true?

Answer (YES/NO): NO